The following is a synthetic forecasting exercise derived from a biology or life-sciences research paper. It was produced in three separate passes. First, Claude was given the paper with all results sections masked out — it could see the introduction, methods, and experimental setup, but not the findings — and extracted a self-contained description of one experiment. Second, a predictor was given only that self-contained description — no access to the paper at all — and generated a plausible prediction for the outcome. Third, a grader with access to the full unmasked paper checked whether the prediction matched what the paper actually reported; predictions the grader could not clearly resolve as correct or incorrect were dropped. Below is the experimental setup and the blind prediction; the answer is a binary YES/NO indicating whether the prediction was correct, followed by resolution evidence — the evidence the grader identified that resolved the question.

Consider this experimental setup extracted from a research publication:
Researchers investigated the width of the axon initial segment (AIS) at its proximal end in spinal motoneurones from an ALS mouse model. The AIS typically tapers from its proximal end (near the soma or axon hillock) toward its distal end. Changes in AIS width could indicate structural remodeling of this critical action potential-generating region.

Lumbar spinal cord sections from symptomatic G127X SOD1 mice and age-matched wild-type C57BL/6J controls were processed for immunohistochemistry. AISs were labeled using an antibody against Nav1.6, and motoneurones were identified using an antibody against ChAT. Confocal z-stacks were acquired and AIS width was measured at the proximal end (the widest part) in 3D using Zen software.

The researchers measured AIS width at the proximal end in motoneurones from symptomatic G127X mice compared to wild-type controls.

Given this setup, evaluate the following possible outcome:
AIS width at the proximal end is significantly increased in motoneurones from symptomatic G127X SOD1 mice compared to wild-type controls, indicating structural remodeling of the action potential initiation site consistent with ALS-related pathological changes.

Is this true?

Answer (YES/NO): NO